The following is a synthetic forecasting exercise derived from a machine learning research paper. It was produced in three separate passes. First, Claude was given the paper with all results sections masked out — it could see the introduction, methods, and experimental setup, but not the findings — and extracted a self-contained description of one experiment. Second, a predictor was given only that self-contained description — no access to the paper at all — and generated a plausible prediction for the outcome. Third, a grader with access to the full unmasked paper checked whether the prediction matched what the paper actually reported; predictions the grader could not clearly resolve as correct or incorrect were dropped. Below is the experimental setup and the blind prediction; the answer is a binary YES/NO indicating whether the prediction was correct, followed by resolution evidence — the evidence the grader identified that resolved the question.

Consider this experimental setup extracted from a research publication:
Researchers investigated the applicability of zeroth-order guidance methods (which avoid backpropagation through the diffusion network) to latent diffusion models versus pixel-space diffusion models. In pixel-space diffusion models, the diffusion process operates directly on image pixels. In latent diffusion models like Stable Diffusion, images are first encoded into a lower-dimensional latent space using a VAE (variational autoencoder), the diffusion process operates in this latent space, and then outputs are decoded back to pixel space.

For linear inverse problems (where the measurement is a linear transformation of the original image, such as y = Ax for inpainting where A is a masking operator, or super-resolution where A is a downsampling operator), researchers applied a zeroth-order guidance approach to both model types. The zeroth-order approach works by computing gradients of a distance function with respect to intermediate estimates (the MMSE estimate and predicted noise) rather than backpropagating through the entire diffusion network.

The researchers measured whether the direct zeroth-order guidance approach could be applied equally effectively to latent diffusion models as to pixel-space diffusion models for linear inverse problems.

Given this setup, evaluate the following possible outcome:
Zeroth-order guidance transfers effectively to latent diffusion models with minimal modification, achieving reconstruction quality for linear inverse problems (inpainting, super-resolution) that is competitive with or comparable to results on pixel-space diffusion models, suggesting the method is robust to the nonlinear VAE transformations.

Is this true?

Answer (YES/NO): NO